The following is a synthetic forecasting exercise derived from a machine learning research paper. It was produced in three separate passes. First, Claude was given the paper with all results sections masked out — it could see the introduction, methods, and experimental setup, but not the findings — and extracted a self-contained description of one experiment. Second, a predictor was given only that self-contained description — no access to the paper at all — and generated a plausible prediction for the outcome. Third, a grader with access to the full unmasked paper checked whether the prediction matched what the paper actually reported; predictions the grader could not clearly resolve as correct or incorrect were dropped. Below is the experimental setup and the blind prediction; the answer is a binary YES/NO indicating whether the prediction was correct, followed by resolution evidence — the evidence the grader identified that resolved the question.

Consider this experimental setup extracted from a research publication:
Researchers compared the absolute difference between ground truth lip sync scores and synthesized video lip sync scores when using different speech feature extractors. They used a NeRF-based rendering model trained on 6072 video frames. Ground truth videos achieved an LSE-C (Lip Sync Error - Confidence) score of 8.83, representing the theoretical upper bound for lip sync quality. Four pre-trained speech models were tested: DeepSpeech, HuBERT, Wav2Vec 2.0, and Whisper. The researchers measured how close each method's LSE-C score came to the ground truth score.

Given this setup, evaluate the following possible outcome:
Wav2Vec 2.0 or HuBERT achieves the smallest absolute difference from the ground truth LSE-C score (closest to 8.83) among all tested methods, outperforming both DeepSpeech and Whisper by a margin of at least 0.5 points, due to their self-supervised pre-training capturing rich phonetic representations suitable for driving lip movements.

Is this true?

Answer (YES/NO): NO